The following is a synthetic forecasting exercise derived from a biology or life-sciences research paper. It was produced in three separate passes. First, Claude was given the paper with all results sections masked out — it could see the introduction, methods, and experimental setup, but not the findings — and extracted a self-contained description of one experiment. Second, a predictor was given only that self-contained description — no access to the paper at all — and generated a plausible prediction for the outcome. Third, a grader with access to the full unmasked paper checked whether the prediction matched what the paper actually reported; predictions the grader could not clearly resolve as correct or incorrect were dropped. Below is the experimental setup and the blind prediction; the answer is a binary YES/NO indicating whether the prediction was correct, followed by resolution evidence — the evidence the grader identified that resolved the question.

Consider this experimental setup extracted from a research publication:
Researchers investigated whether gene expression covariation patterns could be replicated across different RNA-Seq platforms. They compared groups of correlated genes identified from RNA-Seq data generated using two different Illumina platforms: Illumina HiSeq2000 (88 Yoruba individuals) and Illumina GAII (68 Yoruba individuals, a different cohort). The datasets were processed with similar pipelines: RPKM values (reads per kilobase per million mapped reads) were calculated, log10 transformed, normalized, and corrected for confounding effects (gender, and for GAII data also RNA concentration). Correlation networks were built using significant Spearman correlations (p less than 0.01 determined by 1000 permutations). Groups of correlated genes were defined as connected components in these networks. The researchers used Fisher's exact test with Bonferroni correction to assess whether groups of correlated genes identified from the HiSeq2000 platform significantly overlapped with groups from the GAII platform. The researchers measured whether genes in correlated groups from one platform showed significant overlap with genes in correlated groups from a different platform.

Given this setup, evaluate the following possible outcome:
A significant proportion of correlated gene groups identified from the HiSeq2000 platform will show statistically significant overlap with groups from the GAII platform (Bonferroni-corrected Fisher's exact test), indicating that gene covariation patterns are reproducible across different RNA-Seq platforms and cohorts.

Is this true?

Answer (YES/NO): YES